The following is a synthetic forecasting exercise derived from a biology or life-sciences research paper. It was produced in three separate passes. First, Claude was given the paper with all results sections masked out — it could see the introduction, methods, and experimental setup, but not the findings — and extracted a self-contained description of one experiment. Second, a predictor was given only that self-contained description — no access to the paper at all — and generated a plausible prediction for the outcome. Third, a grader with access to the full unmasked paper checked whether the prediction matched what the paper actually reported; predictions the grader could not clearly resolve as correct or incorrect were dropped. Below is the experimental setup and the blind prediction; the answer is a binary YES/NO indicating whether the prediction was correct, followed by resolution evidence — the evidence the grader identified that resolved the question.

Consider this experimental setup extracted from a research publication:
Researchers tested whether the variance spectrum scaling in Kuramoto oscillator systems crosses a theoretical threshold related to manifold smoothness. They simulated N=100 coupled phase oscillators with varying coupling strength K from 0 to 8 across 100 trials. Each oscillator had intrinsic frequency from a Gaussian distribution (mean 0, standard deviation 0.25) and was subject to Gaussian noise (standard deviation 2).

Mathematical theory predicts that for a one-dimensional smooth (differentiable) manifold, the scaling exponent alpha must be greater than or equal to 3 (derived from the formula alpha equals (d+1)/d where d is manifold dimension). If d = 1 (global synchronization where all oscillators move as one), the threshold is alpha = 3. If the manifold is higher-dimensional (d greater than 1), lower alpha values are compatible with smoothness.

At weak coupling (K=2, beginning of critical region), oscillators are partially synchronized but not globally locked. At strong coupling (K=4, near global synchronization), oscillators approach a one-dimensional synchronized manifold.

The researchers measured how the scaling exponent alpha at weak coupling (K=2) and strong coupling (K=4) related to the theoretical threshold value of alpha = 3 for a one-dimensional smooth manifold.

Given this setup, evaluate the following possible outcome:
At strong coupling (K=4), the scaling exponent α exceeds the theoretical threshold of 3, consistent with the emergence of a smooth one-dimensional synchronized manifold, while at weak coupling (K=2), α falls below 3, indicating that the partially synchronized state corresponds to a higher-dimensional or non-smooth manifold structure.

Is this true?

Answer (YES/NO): YES